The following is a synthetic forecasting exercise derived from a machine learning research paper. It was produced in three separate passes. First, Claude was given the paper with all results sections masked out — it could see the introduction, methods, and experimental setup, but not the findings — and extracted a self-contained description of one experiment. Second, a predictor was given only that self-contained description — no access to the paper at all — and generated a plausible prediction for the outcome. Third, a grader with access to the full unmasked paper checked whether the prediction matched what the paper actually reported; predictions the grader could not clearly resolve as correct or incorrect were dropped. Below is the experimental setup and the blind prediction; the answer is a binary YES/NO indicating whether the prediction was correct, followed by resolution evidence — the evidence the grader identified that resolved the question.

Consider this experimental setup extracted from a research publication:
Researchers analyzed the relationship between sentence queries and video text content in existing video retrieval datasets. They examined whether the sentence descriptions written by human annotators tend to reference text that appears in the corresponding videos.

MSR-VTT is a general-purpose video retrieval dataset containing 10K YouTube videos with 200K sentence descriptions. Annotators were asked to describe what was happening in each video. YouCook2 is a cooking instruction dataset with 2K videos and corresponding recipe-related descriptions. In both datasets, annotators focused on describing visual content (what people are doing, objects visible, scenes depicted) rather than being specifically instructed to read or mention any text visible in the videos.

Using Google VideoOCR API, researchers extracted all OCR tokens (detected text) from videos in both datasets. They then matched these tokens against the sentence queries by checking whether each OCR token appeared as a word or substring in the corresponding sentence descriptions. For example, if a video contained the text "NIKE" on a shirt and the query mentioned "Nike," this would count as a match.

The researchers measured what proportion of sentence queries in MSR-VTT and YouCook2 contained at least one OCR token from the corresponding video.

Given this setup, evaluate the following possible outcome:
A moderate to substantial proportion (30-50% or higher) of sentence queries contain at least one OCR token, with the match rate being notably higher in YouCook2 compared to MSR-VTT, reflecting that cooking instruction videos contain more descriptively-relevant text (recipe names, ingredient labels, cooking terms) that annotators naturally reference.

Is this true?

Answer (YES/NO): NO